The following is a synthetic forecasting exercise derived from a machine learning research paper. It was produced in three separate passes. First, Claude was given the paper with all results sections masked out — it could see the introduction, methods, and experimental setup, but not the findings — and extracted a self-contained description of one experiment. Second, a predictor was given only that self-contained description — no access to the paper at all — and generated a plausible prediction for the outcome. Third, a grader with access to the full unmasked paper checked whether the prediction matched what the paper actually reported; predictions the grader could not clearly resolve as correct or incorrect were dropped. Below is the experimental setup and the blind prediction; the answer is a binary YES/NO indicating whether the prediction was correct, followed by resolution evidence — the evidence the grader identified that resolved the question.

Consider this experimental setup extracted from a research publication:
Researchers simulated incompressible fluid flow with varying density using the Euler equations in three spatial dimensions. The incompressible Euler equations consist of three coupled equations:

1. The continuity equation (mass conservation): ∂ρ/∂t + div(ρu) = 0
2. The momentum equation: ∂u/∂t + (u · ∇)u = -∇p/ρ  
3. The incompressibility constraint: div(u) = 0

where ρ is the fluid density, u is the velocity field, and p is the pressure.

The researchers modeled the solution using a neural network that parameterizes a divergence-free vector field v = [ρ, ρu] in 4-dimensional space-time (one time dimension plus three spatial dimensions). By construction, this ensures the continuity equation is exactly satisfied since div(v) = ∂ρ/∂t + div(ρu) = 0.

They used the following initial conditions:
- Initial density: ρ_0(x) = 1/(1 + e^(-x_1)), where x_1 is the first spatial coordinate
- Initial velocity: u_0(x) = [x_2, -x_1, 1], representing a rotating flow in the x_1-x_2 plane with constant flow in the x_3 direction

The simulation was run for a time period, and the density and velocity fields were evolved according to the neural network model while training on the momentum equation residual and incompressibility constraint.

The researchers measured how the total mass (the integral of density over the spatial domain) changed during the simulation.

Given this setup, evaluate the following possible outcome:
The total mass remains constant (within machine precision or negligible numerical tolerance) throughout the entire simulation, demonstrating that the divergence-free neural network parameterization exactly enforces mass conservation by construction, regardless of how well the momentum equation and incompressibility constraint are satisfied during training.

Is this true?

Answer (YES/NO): YES